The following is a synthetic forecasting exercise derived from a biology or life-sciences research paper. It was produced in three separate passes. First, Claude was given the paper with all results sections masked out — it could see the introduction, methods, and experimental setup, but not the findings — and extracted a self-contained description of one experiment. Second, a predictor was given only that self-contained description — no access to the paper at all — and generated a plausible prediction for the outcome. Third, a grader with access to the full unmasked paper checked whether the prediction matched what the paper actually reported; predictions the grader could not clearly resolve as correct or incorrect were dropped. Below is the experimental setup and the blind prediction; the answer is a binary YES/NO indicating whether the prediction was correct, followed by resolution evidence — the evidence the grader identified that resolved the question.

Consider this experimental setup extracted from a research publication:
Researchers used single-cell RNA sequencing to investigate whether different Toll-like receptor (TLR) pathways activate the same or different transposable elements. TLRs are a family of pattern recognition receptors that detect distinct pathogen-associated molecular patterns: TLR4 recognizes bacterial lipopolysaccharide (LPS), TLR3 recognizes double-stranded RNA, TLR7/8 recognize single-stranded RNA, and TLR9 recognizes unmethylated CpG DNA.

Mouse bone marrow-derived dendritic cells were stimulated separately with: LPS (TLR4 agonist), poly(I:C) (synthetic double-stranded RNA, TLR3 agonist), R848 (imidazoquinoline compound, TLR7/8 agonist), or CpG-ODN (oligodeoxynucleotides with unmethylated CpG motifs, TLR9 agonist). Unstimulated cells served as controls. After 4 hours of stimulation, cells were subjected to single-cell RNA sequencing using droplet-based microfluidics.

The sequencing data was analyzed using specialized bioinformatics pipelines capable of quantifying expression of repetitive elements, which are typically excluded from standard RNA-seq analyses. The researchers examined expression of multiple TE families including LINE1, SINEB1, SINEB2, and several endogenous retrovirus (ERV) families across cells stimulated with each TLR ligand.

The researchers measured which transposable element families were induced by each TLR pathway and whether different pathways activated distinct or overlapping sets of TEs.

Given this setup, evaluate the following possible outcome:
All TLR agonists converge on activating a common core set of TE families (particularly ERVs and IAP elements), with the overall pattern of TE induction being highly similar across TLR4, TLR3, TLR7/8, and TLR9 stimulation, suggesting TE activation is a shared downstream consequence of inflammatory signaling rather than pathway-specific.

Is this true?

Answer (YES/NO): NO